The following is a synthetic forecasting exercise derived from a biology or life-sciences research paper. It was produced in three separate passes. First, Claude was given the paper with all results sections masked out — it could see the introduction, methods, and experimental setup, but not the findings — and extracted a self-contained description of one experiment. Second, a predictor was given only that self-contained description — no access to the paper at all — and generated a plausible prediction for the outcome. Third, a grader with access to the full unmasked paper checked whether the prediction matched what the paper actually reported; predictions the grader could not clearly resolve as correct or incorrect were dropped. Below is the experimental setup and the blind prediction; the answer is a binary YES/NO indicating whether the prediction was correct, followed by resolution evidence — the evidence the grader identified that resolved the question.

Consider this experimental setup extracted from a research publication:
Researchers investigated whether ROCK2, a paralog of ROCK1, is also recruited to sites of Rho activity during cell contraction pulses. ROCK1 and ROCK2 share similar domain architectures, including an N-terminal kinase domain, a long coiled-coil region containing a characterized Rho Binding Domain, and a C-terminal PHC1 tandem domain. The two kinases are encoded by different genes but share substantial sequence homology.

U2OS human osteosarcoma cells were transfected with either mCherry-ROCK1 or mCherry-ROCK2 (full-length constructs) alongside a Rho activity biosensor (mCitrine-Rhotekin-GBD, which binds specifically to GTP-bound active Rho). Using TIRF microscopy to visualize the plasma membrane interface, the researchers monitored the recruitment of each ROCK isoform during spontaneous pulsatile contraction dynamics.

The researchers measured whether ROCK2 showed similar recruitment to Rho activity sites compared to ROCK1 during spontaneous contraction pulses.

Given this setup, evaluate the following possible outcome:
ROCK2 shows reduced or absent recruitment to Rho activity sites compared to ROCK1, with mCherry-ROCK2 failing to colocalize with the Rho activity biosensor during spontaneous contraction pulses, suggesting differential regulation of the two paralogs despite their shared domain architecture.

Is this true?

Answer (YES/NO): NO